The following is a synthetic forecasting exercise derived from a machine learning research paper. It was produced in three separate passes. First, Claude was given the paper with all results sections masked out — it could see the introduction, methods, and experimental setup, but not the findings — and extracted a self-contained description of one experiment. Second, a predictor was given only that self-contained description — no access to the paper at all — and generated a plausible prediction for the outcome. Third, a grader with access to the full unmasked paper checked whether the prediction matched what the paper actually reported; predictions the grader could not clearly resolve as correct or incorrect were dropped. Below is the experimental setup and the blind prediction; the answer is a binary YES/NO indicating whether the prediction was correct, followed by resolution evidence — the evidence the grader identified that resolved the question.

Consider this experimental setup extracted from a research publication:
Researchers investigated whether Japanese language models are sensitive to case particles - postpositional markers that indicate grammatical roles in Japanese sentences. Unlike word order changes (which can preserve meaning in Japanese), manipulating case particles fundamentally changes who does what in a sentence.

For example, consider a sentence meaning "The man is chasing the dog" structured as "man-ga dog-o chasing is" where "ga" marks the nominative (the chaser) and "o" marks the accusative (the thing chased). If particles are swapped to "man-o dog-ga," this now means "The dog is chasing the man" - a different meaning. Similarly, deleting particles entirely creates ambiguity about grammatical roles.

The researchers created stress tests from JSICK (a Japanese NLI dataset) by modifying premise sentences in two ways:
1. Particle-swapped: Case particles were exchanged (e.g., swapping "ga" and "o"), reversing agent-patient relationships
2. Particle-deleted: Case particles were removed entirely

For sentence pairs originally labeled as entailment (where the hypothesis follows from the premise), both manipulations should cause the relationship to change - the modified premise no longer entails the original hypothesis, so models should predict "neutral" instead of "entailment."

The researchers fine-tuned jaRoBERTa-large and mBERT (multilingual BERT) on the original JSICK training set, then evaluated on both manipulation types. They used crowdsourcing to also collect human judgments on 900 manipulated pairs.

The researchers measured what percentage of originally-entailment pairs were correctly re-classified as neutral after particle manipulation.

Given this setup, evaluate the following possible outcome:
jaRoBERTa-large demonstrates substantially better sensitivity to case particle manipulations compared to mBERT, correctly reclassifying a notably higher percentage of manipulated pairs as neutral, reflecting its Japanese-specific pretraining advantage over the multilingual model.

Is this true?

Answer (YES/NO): NO